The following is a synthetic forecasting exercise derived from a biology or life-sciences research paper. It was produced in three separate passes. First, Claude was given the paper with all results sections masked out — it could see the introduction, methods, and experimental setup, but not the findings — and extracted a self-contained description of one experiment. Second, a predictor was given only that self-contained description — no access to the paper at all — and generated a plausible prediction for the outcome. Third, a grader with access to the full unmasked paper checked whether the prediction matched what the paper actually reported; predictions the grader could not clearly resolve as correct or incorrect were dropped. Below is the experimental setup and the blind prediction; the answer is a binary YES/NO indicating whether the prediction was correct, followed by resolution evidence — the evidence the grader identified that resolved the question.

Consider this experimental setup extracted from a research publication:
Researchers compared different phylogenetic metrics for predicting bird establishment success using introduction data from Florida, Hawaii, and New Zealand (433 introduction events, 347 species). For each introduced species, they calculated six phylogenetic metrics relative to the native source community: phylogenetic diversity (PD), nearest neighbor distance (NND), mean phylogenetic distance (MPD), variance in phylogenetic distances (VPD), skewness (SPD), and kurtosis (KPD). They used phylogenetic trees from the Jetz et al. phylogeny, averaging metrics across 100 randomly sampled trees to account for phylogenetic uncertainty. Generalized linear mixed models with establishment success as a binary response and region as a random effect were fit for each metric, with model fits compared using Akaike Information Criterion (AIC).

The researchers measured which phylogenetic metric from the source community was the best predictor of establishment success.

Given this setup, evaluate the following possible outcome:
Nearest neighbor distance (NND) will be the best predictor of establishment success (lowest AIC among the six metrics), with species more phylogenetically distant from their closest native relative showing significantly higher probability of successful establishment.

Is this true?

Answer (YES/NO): NO